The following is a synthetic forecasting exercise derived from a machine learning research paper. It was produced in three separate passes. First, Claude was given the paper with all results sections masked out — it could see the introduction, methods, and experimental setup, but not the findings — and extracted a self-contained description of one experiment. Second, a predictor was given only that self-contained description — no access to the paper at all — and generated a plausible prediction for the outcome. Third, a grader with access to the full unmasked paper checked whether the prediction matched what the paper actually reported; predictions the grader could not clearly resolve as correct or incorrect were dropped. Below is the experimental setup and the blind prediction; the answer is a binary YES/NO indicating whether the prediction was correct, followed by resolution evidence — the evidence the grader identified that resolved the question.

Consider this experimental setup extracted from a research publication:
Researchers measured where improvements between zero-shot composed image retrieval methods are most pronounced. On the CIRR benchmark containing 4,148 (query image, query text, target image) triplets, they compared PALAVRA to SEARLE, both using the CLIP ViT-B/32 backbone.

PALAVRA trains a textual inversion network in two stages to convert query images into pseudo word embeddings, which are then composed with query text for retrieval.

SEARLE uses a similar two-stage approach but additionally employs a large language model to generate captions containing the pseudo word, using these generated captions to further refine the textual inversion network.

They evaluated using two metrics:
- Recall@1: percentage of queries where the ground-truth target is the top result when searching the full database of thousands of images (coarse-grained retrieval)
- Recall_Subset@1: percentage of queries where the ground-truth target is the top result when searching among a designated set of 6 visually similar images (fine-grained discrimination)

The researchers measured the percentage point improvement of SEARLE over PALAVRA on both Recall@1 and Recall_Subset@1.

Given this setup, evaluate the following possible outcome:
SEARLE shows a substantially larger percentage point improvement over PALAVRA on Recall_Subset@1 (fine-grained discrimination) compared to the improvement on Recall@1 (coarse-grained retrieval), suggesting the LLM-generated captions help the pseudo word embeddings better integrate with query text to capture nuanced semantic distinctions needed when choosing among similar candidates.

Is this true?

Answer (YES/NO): YES